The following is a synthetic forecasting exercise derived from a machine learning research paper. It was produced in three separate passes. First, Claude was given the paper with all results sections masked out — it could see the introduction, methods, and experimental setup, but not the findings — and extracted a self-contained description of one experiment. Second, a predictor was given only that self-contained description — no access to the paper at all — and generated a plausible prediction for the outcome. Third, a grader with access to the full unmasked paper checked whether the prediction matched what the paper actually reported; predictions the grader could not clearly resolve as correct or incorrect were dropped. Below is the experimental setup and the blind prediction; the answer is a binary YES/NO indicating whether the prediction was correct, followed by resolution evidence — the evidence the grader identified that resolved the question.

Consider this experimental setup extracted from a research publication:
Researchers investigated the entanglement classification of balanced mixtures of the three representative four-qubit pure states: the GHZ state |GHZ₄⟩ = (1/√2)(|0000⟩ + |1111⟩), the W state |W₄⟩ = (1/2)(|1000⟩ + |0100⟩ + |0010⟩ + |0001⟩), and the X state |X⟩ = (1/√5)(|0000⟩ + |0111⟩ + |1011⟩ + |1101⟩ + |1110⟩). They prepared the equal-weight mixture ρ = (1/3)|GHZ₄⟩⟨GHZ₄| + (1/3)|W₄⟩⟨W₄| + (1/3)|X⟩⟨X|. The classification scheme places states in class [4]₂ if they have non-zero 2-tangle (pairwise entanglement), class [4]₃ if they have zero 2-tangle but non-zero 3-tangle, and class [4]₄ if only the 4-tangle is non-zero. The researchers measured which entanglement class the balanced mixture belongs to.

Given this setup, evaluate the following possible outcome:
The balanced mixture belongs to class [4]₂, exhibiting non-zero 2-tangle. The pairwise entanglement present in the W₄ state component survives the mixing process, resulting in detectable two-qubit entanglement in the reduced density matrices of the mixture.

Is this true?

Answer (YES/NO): NO